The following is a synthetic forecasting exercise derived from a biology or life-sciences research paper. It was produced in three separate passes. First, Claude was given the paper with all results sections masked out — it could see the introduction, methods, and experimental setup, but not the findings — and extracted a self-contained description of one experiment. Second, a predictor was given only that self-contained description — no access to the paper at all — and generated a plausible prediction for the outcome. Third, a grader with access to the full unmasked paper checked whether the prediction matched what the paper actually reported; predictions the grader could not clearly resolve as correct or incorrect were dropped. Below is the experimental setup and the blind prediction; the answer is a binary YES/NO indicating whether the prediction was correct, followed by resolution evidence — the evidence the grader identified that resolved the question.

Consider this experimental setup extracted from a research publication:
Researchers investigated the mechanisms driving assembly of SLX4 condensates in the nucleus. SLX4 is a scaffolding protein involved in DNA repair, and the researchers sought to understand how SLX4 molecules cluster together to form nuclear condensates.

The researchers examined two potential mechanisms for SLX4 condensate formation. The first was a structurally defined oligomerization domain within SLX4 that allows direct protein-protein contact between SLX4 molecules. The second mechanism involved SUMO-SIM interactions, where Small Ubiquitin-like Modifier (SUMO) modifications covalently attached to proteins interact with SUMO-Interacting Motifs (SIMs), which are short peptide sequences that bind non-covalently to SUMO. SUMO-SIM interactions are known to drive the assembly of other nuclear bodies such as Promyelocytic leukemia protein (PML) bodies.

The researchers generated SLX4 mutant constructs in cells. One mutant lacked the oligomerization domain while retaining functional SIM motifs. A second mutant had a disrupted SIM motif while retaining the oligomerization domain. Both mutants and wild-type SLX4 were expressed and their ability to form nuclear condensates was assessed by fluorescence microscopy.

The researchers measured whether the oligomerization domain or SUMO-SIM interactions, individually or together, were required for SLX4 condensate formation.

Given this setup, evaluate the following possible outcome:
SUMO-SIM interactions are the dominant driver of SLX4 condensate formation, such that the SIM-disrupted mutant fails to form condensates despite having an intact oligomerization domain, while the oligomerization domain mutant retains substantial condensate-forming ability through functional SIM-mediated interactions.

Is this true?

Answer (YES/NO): NO